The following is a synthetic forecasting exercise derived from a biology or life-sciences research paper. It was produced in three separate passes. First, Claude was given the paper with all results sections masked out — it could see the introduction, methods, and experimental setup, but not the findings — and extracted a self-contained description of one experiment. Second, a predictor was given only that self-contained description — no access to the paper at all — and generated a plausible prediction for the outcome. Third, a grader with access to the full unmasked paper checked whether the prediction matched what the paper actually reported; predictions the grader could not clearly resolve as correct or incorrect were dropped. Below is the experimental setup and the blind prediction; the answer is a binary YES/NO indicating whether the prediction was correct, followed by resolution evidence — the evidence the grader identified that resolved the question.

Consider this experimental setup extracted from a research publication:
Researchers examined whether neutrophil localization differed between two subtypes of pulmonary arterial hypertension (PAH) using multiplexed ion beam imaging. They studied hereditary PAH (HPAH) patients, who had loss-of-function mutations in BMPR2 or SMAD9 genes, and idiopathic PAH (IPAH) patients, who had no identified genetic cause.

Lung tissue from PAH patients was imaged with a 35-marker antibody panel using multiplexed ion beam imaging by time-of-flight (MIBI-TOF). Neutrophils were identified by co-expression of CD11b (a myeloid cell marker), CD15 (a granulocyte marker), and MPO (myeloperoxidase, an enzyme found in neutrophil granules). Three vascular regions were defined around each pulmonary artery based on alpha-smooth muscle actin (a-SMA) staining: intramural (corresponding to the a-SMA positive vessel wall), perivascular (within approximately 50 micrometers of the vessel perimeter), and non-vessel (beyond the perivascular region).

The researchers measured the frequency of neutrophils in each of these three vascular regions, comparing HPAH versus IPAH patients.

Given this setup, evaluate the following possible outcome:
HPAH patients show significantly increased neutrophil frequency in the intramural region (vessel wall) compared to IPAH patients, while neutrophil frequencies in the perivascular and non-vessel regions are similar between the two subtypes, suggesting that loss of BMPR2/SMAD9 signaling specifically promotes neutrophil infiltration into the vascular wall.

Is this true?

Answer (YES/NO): NO